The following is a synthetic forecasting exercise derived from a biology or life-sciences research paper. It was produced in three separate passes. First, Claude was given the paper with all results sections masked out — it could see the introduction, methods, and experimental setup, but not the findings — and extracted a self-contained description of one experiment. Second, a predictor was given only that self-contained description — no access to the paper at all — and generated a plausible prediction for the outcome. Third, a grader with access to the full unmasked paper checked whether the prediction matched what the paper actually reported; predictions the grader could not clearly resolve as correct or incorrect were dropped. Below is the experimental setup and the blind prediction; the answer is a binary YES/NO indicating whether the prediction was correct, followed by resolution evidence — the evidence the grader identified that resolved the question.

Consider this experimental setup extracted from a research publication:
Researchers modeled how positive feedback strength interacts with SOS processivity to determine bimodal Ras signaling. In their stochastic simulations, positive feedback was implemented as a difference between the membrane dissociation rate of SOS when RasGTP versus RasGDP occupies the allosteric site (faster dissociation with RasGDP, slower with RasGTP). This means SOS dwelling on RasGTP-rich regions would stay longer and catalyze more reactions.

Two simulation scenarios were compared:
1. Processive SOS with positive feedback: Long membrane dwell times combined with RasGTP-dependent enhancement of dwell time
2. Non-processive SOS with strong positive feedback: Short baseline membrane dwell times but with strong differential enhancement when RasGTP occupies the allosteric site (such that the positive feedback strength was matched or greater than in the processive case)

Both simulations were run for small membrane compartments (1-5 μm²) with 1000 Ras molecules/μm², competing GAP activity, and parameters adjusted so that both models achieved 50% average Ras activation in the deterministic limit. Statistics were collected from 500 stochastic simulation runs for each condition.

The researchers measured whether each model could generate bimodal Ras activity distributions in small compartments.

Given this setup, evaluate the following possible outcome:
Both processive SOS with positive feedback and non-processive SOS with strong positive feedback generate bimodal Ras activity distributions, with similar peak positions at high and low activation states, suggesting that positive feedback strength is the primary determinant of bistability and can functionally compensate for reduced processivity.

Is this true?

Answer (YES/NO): NO